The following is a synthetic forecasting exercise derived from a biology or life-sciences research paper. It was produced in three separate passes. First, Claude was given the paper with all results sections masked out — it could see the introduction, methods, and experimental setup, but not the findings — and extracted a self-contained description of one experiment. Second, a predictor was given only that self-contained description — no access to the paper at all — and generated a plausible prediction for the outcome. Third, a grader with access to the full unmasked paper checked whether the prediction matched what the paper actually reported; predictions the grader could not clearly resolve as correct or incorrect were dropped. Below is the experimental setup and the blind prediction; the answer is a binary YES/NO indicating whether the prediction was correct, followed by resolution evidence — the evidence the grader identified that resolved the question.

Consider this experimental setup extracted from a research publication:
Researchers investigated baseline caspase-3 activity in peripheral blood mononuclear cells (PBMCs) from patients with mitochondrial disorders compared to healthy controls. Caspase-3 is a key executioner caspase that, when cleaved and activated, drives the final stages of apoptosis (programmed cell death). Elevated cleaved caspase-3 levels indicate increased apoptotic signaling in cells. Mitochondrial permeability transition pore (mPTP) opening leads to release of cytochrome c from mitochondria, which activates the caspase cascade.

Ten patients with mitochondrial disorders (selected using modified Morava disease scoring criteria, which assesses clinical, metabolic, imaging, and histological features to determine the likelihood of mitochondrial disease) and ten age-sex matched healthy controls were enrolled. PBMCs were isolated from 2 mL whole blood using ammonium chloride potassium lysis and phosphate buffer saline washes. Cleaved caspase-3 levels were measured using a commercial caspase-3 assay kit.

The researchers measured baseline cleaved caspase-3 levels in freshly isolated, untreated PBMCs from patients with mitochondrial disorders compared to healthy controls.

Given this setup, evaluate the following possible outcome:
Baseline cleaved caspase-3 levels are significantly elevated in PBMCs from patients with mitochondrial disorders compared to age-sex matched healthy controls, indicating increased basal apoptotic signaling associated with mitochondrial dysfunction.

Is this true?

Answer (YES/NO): YES